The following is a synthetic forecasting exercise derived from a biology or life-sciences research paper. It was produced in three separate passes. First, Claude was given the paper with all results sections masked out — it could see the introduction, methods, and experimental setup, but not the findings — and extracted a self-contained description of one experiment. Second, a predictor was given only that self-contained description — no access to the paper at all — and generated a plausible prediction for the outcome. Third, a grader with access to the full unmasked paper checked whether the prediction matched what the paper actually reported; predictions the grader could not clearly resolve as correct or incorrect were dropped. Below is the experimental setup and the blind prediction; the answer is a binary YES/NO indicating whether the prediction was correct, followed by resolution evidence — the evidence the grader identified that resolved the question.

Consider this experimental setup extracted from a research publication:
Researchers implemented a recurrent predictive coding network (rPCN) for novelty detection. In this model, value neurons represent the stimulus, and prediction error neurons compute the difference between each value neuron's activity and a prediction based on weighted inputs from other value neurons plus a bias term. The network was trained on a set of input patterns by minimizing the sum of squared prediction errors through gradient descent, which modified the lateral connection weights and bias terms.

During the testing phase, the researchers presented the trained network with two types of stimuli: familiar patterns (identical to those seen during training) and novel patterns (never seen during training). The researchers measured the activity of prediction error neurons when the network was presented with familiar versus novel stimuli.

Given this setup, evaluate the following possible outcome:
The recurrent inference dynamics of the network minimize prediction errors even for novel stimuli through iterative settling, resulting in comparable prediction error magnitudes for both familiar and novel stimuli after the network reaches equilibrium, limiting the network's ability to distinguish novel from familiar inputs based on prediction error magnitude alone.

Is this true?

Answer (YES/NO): NO